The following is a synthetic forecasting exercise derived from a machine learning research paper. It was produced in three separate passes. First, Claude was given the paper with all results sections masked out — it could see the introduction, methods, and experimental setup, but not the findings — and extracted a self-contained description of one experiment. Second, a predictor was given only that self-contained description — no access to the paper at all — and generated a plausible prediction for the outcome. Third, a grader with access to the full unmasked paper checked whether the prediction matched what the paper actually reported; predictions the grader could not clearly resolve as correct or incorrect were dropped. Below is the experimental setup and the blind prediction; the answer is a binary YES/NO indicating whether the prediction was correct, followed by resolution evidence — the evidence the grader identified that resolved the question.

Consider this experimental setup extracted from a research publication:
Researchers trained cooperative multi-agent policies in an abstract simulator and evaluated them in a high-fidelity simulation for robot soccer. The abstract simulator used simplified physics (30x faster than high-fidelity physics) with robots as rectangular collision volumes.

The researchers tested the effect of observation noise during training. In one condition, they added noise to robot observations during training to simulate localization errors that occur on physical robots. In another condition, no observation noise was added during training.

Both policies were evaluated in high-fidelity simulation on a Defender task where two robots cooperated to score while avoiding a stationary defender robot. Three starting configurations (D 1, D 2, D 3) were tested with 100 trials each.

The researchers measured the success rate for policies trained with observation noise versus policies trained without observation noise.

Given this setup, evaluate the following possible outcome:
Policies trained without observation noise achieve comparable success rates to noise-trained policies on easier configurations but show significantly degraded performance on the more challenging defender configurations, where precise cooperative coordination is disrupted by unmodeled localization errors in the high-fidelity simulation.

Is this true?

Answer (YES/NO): NO